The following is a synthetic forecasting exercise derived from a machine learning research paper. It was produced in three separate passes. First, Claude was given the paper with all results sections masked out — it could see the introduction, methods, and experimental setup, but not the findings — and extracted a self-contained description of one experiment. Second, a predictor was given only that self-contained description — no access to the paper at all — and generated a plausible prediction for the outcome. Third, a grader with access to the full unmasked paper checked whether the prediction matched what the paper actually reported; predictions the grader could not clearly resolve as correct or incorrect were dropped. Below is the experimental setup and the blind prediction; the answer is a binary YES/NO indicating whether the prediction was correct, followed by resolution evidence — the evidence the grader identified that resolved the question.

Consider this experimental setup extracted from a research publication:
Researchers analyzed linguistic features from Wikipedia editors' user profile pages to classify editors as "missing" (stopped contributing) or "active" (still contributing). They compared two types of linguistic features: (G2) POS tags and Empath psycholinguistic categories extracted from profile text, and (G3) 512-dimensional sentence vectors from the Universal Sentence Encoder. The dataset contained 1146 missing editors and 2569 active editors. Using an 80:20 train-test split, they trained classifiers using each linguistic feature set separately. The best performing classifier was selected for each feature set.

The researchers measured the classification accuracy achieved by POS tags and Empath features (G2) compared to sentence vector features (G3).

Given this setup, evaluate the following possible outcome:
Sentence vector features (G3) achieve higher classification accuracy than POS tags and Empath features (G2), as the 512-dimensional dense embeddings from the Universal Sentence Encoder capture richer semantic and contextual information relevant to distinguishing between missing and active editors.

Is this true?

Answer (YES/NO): NO